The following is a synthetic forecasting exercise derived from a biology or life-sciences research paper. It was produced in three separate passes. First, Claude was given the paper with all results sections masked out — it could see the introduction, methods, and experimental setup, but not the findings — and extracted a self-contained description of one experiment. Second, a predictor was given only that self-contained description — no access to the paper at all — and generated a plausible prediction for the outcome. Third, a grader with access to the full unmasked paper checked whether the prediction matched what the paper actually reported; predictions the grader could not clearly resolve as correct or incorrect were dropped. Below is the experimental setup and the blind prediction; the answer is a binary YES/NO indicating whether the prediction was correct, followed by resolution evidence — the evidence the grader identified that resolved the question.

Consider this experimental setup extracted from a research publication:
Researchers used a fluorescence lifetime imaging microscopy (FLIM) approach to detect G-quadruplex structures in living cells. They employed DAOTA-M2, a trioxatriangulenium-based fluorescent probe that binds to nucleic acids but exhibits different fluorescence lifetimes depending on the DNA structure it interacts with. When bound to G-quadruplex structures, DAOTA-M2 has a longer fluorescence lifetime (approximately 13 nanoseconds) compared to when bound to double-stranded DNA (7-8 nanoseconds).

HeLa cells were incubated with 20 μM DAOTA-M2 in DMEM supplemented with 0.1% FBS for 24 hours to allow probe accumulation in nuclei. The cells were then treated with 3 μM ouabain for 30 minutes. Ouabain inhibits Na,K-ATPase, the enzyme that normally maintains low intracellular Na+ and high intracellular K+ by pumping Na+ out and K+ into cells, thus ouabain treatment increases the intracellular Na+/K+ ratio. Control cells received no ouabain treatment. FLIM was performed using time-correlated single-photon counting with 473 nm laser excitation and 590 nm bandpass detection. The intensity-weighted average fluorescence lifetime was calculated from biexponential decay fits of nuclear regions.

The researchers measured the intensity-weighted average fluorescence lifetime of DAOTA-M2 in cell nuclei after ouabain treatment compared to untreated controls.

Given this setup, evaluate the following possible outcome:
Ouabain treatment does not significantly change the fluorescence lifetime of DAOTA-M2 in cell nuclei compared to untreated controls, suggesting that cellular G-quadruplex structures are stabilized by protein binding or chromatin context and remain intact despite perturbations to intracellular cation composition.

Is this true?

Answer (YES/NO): NO